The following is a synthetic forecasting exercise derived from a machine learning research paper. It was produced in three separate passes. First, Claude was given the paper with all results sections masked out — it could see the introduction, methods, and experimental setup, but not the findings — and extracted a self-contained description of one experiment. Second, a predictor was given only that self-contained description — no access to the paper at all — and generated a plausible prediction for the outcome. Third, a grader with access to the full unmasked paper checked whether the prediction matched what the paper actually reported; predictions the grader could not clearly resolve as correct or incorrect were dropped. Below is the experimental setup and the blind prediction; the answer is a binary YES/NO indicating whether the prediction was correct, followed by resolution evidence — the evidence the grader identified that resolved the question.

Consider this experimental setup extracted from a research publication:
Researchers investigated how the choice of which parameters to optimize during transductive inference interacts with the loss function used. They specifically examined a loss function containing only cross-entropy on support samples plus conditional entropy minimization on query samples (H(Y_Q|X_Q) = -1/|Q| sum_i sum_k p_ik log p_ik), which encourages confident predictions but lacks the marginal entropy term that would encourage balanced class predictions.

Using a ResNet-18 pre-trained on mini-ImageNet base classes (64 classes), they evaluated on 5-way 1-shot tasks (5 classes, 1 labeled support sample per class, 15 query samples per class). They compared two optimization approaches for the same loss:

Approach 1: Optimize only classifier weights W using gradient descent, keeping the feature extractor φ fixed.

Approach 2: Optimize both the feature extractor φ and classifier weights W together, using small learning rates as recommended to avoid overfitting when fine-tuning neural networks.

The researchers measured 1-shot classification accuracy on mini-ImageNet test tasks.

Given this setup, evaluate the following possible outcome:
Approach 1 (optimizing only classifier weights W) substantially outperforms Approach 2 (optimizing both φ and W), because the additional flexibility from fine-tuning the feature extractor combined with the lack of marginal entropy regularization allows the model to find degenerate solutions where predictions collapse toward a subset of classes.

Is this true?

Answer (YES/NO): NO